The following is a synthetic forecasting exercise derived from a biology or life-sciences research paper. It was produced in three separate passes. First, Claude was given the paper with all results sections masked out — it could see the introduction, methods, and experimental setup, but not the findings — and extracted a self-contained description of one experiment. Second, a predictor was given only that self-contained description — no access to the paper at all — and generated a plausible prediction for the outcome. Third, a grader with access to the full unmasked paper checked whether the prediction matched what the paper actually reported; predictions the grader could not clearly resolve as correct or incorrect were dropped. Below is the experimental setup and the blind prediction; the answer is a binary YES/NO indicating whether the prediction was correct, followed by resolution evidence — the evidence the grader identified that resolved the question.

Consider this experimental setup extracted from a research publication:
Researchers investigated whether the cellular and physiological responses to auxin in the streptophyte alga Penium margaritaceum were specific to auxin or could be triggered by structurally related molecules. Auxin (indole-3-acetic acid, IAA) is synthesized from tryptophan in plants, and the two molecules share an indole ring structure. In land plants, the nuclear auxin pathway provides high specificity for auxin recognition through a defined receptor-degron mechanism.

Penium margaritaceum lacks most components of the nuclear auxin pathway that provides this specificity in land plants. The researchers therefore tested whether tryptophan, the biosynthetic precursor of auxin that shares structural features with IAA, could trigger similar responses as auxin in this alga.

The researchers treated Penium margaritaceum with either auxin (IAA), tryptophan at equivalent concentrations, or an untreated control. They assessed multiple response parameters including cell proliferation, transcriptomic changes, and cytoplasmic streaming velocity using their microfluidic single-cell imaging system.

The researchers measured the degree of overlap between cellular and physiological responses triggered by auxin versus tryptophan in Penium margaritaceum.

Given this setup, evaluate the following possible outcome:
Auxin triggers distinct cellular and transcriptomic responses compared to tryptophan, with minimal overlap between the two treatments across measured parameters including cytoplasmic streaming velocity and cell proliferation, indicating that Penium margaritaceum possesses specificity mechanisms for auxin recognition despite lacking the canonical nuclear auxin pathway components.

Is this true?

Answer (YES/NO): NO